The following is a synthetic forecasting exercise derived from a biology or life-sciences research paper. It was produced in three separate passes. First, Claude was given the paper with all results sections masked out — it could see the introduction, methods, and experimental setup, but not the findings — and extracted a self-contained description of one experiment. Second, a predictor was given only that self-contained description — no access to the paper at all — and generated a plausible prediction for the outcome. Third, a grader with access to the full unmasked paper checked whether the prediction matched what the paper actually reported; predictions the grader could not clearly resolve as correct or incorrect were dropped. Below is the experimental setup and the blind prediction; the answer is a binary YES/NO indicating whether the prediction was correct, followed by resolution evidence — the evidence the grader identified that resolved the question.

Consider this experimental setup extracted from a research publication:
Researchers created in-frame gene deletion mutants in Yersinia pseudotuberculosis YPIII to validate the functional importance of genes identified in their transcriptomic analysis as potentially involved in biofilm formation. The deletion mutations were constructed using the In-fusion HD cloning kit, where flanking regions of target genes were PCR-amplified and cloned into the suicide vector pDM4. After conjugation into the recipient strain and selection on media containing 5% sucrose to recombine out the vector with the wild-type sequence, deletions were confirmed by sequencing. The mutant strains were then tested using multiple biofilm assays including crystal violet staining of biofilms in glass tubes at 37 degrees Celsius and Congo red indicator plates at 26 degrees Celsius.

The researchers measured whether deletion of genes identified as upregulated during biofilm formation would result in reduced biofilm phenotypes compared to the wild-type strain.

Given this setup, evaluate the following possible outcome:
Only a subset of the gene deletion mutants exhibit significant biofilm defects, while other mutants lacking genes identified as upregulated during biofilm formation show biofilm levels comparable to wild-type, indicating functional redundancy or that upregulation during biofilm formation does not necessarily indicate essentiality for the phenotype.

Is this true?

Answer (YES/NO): YES